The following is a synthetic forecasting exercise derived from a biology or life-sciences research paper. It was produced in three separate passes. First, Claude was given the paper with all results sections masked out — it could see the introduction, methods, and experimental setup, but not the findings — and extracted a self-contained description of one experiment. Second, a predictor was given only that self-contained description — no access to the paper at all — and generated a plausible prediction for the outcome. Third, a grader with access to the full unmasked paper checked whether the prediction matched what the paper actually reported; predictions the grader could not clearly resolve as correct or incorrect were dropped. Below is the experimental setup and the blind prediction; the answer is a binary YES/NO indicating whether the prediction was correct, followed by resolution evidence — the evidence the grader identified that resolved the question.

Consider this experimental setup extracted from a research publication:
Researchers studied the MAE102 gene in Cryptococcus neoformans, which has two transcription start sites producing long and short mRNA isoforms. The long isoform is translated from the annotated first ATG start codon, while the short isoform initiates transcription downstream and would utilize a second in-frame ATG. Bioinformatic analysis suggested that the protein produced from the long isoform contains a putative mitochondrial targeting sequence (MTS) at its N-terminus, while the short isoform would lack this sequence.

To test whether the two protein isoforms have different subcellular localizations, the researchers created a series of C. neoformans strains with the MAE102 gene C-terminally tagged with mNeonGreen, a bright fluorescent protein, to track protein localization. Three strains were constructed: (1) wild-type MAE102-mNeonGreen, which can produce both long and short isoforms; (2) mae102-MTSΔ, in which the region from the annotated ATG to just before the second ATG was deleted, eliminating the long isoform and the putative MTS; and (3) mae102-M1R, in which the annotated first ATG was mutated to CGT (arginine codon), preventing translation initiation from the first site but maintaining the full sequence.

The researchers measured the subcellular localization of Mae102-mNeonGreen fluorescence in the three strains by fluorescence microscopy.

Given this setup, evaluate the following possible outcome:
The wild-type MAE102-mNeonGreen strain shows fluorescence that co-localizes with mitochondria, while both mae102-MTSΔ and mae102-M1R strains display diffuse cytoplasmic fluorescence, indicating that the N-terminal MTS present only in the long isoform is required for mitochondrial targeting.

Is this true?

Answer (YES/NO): NO